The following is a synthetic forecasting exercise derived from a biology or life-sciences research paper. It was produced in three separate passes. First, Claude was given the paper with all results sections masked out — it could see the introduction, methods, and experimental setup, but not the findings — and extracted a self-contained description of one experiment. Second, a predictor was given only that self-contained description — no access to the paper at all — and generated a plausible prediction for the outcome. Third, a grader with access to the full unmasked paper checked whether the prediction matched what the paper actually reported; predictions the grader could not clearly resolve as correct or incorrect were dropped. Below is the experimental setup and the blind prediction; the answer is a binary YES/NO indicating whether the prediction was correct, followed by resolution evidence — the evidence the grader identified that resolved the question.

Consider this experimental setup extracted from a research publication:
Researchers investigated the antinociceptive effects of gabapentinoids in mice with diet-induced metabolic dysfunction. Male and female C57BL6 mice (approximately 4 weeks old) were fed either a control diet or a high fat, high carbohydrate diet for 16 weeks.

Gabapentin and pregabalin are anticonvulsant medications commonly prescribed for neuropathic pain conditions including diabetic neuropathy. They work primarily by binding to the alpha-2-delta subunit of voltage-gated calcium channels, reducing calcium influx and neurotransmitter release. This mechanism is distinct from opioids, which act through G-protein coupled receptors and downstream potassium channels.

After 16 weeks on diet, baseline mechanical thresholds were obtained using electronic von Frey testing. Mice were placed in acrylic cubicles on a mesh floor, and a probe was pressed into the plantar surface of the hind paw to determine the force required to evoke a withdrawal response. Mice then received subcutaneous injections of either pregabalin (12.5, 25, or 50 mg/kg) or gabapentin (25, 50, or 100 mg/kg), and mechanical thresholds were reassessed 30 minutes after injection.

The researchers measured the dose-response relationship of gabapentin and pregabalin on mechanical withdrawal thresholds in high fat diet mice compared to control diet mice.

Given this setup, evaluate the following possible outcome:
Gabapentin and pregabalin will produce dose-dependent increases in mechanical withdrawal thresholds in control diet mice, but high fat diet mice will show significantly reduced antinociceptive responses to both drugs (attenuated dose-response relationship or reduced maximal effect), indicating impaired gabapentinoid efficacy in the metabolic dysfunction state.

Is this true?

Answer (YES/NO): NO